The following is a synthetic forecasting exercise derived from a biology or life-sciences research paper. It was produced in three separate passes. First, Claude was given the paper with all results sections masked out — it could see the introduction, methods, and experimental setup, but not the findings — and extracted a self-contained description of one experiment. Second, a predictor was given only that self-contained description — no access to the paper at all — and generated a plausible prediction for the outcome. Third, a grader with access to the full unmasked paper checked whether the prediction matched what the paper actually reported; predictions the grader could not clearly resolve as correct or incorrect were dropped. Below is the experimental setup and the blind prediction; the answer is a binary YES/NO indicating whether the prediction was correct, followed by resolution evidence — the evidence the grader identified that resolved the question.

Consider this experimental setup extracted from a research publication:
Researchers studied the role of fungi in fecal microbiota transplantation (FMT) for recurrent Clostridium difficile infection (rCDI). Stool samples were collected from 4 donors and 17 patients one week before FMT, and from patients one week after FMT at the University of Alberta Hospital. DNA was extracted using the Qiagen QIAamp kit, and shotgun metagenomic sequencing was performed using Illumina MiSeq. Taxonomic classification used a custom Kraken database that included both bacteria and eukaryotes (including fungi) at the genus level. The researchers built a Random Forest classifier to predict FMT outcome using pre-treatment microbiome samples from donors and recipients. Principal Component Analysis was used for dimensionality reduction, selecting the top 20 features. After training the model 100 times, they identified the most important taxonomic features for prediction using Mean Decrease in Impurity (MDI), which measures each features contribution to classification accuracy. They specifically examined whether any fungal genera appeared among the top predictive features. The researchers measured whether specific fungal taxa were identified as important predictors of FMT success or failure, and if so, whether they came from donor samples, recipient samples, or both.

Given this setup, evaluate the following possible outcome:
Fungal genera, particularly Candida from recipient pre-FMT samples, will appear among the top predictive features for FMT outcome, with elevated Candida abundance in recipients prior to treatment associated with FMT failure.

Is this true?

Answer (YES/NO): NO